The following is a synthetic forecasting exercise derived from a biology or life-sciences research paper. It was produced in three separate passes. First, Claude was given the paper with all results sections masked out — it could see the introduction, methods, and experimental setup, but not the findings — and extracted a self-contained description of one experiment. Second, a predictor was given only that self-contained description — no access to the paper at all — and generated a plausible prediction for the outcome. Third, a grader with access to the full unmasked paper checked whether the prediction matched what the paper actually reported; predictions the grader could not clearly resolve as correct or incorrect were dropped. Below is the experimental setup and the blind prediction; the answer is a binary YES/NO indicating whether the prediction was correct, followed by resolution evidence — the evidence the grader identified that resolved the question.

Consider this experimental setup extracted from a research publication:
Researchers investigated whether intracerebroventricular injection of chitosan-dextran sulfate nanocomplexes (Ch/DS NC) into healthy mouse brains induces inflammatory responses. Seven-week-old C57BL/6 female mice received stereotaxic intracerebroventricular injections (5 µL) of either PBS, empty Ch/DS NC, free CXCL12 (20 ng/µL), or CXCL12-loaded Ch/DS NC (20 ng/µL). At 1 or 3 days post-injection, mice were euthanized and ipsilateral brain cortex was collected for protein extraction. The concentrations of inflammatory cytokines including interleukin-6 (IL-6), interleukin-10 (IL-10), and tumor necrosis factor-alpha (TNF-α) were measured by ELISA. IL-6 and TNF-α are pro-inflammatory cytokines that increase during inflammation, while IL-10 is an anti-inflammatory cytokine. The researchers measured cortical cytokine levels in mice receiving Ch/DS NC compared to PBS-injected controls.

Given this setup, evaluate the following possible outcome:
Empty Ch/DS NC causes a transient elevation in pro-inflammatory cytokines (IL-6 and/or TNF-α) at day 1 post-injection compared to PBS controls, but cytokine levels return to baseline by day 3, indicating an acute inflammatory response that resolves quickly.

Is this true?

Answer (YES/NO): NO